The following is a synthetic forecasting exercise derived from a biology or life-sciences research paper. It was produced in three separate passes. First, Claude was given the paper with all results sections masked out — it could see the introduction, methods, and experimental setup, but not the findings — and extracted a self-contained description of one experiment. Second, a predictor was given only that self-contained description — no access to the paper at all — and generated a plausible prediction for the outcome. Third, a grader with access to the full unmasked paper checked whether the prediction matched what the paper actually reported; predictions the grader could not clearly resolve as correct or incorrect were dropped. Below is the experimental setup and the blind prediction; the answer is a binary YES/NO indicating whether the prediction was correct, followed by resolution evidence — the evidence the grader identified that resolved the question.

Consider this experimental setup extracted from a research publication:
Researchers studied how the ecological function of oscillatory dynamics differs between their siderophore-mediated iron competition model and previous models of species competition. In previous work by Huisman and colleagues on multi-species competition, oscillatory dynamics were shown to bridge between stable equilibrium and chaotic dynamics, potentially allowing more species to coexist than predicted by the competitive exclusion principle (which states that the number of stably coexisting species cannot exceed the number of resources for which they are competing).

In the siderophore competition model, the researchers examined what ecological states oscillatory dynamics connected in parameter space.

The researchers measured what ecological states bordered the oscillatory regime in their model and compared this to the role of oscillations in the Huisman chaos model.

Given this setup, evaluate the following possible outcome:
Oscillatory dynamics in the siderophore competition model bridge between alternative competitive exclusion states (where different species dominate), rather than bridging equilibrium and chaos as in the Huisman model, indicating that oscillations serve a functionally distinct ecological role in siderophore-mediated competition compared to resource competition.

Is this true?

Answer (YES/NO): NO